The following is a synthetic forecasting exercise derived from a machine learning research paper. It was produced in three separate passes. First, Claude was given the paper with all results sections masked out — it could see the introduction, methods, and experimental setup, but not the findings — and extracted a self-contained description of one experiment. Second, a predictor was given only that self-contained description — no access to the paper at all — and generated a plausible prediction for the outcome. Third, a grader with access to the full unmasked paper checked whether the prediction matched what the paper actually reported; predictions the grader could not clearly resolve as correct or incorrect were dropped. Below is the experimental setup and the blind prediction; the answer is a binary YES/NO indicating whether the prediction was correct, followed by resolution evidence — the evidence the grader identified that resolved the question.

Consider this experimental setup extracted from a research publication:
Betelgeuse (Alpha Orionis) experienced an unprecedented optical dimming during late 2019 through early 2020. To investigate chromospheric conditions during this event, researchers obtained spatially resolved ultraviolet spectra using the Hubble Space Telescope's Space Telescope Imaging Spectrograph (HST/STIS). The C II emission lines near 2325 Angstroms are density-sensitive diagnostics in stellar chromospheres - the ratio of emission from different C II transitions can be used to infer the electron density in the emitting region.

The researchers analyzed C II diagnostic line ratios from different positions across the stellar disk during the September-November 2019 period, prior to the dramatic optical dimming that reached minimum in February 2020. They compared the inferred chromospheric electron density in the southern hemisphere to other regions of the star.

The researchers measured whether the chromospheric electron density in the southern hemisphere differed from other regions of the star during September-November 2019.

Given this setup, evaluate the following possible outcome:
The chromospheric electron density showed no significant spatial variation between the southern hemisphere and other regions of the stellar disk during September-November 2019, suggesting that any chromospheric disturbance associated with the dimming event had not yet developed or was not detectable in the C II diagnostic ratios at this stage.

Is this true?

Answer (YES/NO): NO